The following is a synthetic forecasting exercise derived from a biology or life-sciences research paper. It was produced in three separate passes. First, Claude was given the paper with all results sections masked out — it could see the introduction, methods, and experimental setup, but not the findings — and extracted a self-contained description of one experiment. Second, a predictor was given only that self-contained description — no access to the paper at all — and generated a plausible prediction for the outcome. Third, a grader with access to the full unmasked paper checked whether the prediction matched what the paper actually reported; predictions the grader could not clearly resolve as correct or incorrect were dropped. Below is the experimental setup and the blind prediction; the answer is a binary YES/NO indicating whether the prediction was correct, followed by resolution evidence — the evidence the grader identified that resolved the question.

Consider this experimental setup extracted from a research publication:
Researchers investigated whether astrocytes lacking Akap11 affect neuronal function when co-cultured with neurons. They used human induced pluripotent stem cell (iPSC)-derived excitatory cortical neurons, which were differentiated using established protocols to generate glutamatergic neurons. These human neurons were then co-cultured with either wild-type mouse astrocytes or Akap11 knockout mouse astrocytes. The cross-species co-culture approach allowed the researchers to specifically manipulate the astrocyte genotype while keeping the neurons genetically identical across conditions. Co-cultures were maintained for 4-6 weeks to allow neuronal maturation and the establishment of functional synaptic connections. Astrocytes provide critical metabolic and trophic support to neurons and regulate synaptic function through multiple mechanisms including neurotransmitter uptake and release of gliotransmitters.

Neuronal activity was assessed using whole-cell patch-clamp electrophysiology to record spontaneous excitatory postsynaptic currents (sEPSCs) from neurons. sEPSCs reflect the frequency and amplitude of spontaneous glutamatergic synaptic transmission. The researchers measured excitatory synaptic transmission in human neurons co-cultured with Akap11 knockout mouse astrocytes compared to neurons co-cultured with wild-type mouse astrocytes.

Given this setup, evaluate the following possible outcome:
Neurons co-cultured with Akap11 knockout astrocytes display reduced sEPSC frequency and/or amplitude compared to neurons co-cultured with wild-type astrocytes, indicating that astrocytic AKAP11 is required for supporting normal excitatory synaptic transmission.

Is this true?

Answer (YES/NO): NO